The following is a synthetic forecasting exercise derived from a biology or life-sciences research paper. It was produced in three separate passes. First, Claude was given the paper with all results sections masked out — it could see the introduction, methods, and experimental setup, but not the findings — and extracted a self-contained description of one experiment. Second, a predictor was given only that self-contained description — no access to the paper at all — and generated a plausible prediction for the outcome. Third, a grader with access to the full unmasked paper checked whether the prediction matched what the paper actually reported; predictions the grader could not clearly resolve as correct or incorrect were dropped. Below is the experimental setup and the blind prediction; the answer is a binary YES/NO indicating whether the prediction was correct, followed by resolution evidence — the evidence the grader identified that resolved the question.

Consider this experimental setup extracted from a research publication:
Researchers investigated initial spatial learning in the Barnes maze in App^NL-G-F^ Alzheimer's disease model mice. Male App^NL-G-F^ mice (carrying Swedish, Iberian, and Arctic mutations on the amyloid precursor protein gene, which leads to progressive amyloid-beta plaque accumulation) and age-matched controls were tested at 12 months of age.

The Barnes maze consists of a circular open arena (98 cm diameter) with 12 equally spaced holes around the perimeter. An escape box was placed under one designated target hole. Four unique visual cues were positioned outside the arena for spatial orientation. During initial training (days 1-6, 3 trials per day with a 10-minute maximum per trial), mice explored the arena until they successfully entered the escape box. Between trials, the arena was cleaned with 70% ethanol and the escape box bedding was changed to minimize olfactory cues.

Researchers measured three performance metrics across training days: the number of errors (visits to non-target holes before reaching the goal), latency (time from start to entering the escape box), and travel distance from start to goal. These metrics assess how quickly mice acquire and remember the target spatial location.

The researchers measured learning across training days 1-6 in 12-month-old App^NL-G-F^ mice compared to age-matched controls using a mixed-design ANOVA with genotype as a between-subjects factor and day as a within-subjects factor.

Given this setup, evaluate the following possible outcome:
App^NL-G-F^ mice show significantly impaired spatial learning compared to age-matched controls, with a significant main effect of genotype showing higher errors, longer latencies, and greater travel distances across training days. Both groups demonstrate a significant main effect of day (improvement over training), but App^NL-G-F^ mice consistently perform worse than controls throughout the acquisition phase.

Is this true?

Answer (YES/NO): NO